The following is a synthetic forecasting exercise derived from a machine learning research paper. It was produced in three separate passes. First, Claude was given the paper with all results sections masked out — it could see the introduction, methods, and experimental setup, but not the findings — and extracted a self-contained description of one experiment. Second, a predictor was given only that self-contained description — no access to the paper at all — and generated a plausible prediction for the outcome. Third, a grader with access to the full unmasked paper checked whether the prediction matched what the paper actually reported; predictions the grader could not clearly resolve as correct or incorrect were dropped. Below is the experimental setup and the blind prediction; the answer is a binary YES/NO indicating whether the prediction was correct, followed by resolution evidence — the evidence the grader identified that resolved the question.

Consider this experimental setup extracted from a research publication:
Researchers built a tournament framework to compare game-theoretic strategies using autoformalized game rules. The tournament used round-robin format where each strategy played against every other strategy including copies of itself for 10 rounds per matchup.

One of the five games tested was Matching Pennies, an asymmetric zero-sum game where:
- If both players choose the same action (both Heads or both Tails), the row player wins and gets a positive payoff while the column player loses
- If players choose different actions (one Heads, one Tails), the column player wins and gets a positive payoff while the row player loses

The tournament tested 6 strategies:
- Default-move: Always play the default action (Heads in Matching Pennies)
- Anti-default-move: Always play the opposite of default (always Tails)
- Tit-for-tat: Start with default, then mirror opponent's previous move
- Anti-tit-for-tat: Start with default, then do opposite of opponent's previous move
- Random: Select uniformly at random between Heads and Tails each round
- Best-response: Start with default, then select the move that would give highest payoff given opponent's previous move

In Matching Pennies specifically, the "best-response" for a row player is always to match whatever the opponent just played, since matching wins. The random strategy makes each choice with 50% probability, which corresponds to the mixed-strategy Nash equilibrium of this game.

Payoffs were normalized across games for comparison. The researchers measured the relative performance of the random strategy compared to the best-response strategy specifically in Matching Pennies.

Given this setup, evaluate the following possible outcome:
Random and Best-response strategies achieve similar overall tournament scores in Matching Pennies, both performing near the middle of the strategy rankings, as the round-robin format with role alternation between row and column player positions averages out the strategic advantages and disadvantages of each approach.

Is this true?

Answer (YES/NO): NO